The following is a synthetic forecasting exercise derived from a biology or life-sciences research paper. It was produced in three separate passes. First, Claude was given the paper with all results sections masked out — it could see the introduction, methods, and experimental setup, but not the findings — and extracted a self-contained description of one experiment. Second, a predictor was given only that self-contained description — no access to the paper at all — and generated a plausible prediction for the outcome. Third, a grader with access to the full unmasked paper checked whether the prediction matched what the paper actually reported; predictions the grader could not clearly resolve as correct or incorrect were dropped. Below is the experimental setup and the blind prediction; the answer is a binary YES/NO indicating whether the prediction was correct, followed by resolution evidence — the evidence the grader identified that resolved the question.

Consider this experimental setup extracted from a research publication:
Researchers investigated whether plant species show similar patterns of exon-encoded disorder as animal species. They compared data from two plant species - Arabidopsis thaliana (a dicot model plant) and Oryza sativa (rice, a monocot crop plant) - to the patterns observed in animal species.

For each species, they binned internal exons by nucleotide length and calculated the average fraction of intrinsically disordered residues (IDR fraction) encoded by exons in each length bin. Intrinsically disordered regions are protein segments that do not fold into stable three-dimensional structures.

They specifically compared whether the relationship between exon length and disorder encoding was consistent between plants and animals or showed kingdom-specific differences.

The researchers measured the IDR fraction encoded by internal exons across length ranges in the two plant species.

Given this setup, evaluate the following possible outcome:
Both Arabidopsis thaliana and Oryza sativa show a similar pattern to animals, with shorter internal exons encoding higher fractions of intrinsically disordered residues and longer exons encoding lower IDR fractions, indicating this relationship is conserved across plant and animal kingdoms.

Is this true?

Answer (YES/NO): NO